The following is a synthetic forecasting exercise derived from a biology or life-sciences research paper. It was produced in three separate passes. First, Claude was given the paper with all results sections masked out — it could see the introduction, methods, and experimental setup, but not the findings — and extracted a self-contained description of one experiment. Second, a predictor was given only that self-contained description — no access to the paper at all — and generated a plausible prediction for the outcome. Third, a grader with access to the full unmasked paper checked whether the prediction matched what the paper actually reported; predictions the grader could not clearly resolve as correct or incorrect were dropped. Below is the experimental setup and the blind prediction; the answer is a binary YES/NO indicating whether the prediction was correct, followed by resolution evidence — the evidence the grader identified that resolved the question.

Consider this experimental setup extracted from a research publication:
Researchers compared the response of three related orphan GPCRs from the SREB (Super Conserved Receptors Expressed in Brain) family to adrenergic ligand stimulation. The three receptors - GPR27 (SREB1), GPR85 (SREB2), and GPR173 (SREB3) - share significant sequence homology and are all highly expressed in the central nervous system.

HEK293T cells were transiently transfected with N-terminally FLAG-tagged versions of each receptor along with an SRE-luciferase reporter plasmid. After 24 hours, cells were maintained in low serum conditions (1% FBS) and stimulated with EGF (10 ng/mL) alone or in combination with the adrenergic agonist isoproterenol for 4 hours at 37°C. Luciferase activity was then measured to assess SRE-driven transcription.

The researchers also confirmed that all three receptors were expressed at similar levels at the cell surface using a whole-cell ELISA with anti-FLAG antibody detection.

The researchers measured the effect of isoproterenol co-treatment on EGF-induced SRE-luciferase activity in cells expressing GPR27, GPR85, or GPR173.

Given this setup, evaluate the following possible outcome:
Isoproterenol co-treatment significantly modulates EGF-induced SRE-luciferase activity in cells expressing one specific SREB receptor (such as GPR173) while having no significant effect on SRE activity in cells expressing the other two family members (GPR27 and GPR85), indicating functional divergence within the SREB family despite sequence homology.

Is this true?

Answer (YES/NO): NO